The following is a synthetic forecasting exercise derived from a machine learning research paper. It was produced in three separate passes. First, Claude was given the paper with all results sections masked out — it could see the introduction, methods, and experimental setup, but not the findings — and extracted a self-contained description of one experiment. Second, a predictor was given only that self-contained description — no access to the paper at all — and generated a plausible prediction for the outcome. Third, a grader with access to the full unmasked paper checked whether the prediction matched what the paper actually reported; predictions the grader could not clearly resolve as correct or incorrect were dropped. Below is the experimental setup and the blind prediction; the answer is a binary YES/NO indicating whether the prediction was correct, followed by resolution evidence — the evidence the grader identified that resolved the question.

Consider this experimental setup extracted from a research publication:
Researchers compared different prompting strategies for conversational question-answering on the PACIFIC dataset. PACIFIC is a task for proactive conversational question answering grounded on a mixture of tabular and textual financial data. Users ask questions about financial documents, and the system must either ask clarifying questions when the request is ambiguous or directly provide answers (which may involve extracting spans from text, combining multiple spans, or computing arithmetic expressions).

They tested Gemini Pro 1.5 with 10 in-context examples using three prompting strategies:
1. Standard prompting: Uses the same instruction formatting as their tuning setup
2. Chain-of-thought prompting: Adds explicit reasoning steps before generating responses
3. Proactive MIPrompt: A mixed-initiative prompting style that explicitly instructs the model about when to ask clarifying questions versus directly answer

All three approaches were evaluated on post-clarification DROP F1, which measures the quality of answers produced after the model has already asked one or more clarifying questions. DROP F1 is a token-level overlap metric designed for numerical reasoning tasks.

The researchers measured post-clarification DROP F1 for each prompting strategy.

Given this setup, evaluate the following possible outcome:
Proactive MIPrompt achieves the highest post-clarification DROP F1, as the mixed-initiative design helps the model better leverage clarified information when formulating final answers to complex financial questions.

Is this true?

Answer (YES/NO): NO